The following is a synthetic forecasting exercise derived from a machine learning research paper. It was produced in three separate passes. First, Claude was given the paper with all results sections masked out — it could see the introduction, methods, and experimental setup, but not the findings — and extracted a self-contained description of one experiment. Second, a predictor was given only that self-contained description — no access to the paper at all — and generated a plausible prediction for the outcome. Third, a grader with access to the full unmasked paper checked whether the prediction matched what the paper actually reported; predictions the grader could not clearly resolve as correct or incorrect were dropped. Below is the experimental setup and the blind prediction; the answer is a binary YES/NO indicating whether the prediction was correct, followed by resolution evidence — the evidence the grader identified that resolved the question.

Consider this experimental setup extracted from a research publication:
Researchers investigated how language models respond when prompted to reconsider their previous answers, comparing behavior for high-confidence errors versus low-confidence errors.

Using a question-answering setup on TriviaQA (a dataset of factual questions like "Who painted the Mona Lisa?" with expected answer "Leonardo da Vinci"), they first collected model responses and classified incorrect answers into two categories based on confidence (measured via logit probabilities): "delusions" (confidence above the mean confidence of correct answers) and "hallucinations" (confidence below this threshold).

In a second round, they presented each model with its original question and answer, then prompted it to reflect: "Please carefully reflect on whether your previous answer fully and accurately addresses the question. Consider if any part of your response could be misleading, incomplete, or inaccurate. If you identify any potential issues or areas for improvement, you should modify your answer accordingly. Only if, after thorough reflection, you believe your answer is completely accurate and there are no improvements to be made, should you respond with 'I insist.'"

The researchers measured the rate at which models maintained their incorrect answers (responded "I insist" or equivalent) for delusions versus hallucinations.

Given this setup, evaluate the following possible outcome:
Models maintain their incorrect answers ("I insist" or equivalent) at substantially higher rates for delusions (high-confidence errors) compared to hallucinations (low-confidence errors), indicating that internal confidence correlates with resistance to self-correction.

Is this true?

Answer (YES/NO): YES